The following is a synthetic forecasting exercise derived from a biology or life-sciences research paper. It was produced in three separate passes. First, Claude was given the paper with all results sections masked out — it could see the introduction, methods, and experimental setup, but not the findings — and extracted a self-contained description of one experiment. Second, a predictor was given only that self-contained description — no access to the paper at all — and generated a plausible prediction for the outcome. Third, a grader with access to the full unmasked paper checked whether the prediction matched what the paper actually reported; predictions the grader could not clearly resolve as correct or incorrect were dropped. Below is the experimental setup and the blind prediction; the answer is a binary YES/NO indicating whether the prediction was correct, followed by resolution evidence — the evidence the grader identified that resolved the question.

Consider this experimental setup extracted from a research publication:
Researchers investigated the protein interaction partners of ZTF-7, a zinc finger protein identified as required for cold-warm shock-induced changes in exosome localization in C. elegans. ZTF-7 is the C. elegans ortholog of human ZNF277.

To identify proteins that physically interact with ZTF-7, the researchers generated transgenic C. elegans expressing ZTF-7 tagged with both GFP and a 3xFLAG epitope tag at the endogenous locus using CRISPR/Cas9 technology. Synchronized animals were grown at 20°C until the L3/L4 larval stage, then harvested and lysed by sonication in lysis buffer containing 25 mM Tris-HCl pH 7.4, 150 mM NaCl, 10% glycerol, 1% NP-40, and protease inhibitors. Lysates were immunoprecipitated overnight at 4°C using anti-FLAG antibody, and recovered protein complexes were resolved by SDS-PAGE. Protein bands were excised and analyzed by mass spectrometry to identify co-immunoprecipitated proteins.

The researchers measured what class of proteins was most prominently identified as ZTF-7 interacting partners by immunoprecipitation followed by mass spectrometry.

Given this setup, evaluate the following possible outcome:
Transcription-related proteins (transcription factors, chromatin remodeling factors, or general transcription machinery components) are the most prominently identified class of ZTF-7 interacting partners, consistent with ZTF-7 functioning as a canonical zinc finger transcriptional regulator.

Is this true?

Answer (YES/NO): NO